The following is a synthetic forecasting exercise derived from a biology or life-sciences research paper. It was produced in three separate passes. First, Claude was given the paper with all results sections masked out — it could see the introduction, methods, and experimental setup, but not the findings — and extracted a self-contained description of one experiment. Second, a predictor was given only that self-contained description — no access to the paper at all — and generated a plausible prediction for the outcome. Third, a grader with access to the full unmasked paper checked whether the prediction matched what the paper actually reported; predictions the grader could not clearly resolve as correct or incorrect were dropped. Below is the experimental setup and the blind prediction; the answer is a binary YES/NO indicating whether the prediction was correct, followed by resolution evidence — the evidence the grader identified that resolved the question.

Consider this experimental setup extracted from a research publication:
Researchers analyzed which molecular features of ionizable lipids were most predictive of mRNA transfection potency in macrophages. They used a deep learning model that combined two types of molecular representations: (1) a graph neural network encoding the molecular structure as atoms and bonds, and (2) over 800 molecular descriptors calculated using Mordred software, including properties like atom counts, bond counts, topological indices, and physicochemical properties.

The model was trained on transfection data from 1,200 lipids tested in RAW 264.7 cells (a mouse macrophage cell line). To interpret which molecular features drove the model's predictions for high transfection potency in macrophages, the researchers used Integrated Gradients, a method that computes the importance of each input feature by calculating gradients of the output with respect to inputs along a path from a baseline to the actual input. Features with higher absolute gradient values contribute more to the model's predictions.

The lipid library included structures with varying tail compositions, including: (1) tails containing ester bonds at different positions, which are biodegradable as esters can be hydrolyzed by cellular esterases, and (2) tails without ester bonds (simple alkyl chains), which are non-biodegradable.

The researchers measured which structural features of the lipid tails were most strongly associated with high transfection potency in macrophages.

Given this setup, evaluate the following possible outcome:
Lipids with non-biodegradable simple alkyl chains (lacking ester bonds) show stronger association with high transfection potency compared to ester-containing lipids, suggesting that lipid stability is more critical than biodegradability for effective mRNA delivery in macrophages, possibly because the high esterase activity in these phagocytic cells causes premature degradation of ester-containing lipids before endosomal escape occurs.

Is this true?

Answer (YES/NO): YES